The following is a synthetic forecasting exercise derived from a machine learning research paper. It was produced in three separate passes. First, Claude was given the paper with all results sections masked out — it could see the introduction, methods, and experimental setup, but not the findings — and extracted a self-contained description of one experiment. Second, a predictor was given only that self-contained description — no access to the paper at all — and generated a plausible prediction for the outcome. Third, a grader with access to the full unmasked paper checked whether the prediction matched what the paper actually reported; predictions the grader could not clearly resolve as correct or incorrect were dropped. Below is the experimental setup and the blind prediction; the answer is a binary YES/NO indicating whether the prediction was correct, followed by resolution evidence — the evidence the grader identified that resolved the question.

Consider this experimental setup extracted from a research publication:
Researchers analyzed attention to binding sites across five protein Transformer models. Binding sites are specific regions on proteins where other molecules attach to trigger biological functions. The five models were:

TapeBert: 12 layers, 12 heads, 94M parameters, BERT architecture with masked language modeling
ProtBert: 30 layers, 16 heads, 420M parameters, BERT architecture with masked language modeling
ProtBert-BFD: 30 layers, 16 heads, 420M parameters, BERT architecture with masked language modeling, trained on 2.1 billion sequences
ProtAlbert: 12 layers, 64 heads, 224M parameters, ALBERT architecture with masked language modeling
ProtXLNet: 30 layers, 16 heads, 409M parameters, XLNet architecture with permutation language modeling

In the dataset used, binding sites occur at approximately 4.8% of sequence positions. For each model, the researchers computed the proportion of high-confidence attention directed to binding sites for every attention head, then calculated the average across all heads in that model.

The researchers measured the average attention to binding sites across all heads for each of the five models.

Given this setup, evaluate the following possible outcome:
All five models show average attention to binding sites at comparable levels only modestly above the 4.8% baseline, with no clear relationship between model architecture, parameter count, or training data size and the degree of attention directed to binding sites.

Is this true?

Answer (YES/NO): NO